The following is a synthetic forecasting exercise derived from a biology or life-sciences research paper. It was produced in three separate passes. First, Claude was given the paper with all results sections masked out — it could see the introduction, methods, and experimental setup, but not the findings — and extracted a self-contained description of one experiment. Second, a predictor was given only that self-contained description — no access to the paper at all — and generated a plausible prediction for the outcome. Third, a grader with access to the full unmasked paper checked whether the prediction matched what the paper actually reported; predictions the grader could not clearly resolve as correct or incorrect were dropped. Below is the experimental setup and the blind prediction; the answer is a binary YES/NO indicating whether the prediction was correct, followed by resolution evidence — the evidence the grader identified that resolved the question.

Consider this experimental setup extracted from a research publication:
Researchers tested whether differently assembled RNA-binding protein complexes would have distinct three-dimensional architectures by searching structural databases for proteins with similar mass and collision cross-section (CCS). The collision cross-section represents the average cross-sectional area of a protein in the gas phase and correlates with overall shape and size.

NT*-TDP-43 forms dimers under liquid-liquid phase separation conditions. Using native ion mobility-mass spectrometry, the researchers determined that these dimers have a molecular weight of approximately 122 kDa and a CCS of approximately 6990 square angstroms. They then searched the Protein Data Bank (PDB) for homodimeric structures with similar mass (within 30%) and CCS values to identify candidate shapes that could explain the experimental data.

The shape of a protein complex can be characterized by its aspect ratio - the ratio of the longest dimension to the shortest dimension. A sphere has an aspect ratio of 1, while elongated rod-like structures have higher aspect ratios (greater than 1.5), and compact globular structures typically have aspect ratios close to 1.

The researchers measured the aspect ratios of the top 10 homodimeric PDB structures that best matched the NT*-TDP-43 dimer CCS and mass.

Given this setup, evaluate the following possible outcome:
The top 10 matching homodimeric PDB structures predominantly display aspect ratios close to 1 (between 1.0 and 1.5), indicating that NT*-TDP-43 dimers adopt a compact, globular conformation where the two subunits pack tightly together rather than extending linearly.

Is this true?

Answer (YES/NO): NO